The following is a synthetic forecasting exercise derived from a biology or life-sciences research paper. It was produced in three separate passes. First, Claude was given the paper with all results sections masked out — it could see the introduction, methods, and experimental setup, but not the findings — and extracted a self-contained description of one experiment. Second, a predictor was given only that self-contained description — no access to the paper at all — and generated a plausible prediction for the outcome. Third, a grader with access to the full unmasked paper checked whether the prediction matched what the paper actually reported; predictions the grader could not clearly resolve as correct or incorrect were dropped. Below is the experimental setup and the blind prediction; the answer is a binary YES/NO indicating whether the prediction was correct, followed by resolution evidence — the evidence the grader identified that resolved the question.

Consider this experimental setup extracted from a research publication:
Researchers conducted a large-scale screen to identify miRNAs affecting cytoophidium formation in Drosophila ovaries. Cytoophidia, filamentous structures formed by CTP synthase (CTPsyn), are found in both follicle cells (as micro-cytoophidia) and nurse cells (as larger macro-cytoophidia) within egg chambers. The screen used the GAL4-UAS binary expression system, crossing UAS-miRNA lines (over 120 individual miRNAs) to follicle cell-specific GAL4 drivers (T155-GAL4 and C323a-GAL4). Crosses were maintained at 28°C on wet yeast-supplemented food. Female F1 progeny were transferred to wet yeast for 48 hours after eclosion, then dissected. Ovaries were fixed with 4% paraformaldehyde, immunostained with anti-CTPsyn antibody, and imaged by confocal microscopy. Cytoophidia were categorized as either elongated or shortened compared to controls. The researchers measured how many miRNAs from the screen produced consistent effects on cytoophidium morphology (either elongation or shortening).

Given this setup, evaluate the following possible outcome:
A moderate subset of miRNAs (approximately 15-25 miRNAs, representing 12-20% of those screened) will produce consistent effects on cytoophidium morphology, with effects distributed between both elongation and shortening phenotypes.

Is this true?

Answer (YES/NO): YES